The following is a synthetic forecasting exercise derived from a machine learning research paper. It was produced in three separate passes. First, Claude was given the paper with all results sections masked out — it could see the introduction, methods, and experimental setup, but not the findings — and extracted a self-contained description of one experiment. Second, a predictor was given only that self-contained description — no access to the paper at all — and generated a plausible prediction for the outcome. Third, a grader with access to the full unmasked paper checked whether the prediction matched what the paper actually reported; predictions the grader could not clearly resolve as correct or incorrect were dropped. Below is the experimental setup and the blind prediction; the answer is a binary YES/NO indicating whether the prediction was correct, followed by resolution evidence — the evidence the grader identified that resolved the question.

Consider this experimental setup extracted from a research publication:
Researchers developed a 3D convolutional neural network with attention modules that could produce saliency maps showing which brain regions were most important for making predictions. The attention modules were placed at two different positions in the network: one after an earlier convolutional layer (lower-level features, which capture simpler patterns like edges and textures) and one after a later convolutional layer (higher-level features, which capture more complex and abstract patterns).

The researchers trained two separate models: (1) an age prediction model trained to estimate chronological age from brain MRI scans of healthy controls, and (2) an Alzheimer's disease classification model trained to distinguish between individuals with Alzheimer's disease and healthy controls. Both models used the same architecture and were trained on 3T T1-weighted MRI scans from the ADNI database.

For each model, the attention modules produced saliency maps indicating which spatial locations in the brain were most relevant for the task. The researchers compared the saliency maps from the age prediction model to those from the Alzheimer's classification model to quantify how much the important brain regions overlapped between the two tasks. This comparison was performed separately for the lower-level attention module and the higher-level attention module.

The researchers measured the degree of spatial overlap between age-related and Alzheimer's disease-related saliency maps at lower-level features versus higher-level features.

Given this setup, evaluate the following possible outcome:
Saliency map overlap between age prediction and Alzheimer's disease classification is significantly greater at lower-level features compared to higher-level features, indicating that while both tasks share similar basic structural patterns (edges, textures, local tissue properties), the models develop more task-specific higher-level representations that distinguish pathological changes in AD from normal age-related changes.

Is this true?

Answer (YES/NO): YES